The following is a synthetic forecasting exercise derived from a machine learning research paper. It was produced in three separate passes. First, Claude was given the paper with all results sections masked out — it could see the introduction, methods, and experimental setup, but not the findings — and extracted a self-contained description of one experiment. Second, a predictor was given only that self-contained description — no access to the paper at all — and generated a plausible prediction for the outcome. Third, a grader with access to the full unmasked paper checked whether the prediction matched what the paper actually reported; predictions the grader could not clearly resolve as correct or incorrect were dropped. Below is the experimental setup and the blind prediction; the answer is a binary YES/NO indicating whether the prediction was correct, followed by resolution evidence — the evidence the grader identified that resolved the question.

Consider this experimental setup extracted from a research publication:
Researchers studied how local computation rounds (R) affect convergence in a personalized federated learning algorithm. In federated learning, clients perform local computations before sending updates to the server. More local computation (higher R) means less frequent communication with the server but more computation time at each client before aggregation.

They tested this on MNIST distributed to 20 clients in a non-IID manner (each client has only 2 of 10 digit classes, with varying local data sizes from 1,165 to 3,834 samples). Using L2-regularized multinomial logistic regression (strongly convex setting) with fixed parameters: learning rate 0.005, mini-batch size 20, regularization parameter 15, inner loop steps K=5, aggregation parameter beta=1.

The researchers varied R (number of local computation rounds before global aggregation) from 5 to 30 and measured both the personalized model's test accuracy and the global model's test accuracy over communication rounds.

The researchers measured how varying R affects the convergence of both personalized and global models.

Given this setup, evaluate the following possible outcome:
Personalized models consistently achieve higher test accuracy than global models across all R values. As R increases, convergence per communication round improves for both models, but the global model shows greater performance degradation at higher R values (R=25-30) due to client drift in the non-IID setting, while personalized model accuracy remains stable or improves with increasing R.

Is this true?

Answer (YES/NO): NO